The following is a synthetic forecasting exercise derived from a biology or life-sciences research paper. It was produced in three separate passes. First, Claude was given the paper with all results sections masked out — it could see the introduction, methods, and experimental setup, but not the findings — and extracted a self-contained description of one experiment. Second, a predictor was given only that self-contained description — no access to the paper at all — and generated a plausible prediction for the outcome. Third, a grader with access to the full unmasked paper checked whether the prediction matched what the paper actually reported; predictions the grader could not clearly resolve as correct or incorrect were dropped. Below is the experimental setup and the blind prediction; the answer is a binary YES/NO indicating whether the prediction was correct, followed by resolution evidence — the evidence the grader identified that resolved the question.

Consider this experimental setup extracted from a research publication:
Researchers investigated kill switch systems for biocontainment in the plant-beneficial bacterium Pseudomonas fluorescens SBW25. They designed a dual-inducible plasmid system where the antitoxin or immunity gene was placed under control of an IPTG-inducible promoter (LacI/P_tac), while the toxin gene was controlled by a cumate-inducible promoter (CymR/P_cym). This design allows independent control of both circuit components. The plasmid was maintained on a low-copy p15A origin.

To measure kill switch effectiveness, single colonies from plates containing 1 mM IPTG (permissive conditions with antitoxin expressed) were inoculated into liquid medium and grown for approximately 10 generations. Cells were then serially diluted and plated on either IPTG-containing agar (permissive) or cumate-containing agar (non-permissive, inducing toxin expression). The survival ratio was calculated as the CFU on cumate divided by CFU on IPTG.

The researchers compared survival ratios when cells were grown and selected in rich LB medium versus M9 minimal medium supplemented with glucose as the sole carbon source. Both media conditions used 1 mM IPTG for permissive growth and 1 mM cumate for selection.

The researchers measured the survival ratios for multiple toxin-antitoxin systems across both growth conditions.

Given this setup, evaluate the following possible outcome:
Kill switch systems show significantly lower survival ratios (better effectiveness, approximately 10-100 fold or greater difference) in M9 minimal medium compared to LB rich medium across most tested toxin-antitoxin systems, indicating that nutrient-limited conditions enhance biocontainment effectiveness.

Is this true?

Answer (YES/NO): NO